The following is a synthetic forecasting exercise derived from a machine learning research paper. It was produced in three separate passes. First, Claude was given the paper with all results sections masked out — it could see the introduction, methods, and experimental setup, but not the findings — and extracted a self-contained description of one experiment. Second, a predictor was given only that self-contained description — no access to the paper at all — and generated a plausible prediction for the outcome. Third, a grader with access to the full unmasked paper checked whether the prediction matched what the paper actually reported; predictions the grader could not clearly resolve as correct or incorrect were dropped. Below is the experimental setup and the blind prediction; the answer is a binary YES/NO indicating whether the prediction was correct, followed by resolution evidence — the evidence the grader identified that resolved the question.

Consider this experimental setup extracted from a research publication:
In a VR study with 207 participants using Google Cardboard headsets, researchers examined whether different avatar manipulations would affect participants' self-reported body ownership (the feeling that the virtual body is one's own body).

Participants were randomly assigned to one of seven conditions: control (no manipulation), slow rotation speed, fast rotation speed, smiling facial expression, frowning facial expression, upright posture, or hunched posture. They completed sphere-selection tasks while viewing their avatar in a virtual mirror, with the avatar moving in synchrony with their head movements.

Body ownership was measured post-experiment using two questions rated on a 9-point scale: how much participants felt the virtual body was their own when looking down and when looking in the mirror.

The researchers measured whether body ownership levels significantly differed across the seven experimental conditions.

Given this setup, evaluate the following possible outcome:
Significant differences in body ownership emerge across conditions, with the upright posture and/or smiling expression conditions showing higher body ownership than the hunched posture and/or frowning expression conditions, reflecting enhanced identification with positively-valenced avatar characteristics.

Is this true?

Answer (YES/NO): NO